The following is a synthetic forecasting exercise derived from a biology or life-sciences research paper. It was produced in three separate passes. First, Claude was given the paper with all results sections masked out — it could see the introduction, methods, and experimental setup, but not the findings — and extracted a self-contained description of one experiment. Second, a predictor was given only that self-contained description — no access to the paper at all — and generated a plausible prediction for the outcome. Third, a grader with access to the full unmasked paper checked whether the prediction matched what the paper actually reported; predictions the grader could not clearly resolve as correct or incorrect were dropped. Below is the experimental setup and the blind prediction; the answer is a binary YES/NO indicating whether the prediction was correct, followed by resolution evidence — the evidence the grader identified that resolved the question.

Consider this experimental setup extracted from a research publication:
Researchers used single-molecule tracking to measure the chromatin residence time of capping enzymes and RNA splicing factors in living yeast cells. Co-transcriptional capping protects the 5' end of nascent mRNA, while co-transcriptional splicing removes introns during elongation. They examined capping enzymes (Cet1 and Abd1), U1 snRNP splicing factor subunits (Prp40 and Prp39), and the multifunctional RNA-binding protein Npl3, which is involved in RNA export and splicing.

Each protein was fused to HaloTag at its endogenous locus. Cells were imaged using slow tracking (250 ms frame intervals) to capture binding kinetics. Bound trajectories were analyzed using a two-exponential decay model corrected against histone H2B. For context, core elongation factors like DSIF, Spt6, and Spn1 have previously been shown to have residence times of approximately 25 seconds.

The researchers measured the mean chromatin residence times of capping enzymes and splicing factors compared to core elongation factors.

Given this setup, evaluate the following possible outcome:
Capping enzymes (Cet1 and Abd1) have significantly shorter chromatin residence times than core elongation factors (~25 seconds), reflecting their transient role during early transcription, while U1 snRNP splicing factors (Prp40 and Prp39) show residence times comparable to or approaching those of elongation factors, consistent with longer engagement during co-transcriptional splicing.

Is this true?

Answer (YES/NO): NO